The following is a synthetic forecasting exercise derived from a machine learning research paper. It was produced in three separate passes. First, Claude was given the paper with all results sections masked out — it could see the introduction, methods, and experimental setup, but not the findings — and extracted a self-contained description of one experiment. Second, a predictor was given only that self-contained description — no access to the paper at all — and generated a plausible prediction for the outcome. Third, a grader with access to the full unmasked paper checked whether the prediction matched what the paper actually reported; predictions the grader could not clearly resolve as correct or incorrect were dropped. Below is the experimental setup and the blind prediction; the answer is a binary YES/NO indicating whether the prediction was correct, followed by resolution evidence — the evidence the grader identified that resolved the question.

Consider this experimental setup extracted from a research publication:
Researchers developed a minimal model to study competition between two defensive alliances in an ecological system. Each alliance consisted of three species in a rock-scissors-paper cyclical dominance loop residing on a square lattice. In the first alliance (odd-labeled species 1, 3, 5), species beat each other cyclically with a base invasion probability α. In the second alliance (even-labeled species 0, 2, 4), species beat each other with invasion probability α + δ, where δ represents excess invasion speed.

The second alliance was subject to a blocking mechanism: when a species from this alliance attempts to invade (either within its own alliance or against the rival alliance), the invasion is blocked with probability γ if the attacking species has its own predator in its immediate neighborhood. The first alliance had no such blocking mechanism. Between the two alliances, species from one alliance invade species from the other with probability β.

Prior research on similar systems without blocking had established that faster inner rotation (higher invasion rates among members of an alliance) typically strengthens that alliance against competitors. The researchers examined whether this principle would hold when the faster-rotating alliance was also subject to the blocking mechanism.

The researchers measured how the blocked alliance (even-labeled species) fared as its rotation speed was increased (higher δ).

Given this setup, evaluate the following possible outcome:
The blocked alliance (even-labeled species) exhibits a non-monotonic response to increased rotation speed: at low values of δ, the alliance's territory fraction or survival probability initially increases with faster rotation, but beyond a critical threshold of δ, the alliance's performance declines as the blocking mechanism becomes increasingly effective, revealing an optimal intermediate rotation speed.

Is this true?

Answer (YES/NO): NO